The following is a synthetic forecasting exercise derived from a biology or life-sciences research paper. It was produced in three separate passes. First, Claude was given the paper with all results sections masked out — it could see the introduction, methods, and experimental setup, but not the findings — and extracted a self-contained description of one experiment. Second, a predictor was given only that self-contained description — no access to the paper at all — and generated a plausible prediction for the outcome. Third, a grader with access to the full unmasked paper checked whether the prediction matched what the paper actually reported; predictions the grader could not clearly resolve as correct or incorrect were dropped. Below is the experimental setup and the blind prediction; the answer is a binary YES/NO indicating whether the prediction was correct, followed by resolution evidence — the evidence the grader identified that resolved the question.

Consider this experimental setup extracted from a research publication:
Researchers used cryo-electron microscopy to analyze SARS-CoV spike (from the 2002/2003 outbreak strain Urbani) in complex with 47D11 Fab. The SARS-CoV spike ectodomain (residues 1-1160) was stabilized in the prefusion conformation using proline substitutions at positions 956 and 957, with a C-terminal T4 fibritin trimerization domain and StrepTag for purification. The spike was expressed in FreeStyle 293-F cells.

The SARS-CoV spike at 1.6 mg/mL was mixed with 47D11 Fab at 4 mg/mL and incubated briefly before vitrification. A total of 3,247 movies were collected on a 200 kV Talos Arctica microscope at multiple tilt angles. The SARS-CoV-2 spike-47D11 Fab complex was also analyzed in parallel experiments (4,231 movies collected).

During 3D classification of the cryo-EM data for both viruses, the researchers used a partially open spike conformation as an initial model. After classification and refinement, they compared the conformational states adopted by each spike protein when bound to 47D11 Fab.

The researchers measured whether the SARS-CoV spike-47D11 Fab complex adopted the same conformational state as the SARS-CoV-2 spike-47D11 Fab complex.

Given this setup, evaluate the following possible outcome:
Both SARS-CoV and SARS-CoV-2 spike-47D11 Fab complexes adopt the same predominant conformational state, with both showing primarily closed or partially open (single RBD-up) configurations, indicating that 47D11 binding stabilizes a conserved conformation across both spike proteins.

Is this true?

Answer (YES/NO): NO